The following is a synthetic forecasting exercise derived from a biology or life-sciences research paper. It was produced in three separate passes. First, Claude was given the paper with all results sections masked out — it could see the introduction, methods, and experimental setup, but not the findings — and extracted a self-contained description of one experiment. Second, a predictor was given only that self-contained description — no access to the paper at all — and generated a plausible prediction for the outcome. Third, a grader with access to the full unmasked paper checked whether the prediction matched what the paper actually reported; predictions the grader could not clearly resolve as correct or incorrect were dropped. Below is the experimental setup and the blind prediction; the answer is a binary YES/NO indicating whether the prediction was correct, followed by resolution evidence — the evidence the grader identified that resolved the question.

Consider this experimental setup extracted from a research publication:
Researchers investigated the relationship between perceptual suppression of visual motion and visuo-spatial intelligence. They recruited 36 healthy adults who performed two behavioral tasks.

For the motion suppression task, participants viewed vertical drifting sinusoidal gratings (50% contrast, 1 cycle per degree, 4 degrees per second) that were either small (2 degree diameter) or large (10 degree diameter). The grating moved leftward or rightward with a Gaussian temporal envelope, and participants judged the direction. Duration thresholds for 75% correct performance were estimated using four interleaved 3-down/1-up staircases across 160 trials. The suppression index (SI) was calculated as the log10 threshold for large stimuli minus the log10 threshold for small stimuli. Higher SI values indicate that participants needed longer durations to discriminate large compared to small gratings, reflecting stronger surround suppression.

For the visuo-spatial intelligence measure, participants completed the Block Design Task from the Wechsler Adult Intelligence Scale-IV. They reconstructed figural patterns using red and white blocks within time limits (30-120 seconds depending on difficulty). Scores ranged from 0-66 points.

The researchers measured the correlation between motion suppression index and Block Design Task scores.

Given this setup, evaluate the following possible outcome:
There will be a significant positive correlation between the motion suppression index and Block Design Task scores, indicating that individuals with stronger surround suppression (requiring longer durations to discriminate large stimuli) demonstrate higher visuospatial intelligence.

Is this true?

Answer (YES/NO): YES